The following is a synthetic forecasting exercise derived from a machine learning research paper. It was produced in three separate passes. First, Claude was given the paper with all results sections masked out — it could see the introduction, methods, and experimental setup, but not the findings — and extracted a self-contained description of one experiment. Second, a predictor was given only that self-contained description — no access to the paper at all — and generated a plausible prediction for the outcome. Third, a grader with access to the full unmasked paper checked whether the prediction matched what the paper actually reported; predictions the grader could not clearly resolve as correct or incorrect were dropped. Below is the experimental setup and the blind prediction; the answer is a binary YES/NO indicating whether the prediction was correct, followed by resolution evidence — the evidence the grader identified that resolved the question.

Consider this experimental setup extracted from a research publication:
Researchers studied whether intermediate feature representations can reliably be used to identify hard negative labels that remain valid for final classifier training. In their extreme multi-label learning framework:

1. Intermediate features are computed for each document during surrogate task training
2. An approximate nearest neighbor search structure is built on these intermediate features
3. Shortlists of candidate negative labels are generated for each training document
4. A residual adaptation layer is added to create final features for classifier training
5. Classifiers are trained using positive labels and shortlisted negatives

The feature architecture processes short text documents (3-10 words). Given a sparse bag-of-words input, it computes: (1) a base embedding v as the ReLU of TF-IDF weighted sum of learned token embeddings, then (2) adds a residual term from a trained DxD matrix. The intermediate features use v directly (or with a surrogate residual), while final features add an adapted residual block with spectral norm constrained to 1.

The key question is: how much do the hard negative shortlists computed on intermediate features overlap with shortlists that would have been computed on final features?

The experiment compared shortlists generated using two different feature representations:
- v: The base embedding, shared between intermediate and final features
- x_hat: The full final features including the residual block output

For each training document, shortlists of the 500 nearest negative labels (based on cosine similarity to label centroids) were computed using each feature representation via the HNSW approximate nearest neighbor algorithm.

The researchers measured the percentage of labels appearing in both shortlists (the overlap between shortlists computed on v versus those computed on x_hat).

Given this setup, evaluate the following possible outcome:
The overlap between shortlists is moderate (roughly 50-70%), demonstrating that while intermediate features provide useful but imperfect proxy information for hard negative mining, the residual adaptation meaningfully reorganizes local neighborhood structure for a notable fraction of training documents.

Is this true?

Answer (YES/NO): NO